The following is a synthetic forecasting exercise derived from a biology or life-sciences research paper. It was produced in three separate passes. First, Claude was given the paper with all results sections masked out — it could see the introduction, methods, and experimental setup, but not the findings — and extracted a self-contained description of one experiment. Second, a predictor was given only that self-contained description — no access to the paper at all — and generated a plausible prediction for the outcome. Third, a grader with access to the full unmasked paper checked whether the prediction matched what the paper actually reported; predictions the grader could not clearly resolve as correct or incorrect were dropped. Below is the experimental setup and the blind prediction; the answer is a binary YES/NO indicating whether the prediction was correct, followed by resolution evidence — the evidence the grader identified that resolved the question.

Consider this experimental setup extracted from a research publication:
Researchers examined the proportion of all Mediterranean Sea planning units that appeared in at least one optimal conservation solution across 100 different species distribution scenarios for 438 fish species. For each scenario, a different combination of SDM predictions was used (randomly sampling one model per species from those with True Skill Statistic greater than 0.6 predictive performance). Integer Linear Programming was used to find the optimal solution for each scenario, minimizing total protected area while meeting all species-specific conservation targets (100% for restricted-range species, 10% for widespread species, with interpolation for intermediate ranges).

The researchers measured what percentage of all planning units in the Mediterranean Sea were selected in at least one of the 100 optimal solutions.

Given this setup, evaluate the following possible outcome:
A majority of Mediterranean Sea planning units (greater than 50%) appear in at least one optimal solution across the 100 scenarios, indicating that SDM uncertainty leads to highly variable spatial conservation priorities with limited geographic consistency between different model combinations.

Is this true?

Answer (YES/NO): YES